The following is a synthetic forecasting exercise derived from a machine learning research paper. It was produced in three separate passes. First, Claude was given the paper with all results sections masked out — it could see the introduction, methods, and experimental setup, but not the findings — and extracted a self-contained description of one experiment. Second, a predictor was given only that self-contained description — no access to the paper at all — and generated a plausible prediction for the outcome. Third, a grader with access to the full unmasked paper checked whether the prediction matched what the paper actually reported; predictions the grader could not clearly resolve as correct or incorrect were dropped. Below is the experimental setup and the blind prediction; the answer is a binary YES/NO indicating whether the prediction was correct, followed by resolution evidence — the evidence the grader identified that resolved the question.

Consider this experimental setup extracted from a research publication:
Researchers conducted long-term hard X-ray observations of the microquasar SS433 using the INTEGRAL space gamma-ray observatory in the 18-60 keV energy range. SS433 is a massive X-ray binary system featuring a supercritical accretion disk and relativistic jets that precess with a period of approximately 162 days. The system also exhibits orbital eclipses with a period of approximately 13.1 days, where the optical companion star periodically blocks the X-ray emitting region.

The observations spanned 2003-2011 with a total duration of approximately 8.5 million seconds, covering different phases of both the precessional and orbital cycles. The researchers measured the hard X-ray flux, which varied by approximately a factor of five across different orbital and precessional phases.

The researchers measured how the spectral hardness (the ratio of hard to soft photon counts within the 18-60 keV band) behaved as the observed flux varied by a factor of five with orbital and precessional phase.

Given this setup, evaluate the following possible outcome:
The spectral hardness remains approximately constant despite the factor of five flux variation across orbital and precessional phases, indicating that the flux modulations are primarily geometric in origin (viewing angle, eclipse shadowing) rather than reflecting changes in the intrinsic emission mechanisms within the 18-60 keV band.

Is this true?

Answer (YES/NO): YES